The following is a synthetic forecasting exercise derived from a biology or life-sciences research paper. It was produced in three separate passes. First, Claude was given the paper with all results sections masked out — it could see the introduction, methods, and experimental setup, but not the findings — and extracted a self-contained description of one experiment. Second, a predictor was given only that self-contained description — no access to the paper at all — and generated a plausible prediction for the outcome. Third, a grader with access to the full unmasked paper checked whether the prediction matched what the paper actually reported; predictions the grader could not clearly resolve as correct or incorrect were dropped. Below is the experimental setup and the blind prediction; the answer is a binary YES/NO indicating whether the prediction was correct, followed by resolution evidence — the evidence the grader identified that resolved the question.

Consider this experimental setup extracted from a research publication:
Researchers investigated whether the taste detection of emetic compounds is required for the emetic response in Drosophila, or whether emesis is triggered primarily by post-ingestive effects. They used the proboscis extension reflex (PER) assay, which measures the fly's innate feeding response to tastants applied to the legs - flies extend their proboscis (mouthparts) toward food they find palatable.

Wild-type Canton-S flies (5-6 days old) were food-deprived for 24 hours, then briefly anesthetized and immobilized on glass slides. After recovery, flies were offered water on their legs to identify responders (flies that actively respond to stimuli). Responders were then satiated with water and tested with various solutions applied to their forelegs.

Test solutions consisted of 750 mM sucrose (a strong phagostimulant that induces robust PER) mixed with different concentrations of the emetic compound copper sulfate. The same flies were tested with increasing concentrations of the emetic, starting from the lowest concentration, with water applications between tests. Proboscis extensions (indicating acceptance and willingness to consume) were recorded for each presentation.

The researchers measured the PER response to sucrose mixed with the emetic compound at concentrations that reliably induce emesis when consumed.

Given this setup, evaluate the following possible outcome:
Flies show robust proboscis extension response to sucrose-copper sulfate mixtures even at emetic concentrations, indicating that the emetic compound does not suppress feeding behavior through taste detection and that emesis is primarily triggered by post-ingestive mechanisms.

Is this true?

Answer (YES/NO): YES